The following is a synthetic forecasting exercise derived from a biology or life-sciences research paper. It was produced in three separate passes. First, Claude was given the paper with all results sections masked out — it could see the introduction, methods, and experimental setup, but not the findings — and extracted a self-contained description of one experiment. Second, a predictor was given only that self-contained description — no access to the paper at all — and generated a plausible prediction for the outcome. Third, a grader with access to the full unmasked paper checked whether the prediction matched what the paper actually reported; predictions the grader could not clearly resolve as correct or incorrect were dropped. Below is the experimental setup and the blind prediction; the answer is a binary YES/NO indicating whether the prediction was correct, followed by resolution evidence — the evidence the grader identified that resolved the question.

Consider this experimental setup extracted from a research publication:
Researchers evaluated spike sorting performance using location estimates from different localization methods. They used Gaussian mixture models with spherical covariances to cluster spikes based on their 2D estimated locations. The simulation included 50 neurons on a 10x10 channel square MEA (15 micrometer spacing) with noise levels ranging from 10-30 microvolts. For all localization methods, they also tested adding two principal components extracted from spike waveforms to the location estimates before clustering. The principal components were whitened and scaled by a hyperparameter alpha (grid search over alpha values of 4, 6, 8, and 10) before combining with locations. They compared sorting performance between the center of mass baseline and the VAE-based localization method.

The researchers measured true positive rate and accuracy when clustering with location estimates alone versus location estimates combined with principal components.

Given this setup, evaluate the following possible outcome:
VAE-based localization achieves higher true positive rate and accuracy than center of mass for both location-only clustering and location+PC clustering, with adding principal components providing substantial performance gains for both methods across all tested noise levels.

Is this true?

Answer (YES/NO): NO